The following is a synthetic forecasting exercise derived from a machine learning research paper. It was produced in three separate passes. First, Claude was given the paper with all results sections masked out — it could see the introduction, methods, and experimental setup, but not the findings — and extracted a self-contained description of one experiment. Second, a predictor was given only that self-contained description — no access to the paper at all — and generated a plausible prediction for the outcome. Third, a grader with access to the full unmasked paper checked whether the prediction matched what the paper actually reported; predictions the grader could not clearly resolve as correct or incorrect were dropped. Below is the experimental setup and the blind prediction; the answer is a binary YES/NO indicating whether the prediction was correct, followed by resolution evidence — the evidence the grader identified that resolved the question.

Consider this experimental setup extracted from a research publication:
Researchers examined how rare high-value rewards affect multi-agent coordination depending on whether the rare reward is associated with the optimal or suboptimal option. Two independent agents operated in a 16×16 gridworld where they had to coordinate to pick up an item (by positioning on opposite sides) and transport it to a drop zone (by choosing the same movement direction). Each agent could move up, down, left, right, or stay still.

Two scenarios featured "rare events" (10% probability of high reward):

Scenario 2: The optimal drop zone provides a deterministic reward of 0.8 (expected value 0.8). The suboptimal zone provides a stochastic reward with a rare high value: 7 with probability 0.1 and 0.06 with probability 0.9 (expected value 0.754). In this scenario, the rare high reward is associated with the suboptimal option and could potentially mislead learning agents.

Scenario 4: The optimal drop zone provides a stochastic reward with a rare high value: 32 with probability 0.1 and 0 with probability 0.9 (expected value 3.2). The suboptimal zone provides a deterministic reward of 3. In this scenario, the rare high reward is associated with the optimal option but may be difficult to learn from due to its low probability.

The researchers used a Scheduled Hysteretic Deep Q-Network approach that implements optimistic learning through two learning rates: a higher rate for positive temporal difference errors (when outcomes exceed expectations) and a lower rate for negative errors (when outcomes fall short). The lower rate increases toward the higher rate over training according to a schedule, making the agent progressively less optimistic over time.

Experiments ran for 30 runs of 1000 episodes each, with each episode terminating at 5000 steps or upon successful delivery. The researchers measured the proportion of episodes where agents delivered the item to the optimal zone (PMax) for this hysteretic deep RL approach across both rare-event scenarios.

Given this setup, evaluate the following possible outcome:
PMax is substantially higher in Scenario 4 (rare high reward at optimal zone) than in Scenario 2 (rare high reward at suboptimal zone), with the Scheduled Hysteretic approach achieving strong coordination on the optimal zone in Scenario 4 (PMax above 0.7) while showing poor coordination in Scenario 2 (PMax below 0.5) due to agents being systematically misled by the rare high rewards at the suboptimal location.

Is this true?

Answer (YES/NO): NO